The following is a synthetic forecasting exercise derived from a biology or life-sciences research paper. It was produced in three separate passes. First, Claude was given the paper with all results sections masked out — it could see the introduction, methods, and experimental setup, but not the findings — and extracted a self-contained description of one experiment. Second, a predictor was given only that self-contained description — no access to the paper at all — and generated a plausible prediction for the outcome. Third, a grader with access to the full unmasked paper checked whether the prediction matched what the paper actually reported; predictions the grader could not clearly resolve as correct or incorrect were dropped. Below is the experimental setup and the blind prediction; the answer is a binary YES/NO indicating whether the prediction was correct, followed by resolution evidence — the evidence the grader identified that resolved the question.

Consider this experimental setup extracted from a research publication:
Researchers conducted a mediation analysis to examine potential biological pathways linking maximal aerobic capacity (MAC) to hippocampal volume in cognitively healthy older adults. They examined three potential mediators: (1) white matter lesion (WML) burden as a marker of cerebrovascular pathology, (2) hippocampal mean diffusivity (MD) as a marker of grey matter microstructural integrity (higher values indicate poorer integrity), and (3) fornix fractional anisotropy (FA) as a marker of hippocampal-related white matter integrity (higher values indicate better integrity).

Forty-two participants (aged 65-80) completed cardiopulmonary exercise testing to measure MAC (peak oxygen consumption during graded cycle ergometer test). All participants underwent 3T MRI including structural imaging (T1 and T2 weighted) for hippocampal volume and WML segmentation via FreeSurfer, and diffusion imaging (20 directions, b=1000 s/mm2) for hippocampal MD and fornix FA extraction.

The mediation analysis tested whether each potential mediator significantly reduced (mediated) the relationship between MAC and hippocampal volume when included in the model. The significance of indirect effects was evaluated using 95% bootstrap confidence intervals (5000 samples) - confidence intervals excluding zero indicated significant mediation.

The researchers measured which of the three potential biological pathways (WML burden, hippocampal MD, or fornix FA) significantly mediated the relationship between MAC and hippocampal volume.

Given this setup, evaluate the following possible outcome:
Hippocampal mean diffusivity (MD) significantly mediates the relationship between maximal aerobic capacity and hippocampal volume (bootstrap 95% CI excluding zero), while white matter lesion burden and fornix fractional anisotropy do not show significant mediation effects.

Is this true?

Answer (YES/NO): NO